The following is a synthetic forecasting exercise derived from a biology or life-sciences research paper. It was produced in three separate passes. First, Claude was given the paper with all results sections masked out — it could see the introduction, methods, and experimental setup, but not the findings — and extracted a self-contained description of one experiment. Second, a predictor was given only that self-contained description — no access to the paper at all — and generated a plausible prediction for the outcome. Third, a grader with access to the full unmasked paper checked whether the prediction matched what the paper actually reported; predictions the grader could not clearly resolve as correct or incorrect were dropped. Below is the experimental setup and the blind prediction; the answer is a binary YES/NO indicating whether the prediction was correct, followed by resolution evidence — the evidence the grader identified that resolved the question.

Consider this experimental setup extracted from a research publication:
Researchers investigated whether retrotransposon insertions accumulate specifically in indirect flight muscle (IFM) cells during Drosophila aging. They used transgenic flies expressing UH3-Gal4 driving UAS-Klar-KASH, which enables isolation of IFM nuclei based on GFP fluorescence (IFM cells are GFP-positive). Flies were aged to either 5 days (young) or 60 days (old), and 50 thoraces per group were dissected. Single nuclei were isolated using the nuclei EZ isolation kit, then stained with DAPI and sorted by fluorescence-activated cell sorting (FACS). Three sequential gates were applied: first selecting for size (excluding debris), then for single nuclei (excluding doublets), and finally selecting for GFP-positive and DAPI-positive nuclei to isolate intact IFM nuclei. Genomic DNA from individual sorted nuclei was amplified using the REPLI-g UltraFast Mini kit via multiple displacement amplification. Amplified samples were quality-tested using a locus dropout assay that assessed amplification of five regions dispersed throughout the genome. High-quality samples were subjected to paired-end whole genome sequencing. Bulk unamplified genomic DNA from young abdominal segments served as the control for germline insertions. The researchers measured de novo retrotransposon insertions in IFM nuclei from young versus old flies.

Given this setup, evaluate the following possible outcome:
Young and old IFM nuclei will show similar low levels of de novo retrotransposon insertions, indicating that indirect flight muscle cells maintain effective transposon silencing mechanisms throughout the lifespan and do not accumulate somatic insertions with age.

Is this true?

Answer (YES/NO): YES